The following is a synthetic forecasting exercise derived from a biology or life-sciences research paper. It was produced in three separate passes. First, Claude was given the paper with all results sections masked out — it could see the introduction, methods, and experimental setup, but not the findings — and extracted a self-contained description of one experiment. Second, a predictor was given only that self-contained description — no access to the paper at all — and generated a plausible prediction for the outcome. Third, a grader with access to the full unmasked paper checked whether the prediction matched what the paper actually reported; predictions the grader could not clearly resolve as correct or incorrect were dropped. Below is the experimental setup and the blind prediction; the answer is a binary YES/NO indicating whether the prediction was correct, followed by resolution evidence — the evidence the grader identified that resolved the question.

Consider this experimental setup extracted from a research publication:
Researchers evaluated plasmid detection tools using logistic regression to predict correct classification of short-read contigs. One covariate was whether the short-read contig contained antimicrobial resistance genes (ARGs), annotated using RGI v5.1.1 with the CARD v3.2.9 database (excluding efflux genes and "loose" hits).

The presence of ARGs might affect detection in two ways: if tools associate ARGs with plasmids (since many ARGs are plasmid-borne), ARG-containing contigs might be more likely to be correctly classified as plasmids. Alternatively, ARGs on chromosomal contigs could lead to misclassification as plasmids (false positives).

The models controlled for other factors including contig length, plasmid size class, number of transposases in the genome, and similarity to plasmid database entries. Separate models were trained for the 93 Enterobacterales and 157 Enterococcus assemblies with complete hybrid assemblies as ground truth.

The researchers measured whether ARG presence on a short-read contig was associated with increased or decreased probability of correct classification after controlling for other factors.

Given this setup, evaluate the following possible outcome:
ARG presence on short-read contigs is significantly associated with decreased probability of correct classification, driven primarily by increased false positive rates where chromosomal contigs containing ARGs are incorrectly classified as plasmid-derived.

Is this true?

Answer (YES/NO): NO